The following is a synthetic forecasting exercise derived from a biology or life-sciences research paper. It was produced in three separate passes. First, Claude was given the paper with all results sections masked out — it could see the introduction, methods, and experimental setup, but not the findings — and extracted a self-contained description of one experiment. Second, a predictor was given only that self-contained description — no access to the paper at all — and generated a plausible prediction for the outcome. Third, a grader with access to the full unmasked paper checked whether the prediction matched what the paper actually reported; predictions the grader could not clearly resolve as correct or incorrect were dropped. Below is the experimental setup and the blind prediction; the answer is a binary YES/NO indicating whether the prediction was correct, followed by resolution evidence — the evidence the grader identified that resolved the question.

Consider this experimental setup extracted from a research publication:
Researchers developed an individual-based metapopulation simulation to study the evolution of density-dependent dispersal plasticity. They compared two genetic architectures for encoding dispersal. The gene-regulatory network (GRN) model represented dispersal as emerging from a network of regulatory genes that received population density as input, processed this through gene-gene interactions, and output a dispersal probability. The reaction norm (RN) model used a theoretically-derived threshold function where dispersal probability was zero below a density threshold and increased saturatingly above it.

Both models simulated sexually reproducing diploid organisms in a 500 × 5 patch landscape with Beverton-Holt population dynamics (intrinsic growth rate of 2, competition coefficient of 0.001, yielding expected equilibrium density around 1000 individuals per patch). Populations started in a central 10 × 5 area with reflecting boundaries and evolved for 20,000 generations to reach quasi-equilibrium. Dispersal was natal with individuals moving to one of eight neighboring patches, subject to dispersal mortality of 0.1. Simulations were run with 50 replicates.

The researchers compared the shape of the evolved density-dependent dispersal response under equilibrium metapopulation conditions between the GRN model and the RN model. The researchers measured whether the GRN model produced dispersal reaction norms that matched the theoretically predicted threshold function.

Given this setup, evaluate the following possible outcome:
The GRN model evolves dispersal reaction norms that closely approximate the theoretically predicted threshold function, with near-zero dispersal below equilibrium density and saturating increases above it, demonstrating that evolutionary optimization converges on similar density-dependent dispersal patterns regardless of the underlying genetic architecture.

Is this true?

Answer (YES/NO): YES